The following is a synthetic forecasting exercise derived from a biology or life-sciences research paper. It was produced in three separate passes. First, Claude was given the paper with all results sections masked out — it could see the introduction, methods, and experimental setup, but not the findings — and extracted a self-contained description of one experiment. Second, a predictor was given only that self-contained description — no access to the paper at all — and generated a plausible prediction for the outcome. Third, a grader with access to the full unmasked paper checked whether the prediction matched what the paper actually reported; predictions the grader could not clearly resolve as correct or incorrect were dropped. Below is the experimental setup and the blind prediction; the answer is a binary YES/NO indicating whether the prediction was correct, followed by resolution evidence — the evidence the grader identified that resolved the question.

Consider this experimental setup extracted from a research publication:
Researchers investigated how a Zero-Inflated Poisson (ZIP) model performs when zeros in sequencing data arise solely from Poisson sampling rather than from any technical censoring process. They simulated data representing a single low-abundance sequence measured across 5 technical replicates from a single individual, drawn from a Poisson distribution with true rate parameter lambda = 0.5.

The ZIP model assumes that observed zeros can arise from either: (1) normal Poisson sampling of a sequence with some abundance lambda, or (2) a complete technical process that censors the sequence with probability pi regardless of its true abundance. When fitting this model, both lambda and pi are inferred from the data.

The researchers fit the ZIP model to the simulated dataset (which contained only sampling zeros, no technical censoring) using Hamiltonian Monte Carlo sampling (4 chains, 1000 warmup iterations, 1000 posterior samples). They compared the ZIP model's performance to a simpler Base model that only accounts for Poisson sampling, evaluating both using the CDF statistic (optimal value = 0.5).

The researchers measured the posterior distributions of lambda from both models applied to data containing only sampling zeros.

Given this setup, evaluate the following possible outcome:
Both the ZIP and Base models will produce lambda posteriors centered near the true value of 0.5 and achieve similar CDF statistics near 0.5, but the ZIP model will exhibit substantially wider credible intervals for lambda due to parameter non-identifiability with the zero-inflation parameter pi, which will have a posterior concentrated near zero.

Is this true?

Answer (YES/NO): NO